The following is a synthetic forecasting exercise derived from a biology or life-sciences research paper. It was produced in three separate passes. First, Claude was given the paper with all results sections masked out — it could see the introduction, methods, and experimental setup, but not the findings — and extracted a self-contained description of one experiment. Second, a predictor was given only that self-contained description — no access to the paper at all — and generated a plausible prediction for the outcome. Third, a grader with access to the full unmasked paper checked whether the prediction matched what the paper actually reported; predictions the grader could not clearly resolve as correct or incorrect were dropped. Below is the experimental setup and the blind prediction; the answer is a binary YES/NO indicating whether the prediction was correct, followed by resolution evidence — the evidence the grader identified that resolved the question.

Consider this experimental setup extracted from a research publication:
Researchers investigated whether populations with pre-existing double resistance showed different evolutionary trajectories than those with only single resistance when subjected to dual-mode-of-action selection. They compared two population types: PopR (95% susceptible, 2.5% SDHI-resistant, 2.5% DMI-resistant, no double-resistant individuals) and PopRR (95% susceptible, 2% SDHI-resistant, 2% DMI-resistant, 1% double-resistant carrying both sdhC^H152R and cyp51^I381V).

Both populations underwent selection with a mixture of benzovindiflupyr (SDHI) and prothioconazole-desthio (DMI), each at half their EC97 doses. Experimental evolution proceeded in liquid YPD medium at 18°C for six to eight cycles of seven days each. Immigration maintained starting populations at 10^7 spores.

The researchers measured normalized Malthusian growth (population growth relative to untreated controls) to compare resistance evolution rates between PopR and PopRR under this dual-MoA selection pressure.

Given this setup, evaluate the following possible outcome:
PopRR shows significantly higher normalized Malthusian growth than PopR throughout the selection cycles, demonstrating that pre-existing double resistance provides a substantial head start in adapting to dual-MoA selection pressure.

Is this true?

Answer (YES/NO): YES